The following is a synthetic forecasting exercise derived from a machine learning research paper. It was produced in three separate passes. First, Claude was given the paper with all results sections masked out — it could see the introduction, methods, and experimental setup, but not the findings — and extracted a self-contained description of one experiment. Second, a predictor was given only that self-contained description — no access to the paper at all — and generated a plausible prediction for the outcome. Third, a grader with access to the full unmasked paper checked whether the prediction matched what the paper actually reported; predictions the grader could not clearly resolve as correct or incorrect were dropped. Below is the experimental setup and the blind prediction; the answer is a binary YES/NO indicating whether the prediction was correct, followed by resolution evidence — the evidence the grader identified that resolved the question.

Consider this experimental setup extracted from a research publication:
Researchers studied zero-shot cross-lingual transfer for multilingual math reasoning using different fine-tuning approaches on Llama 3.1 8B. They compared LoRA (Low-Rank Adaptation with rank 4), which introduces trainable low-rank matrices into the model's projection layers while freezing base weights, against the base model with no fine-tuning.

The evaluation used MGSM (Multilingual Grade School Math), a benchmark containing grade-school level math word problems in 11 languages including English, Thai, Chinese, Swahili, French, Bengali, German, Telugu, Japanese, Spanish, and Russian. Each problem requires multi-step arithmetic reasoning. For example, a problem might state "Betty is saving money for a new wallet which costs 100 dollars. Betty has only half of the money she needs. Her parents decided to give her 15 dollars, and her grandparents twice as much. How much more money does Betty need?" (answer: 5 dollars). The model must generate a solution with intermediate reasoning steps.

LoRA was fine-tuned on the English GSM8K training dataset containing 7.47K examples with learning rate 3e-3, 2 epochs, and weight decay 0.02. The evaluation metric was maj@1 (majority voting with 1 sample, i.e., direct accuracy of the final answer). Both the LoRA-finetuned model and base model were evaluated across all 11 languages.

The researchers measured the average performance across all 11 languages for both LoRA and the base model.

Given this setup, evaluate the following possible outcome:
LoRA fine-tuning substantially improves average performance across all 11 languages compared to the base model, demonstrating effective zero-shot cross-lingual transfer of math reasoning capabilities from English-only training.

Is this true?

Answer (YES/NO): NO